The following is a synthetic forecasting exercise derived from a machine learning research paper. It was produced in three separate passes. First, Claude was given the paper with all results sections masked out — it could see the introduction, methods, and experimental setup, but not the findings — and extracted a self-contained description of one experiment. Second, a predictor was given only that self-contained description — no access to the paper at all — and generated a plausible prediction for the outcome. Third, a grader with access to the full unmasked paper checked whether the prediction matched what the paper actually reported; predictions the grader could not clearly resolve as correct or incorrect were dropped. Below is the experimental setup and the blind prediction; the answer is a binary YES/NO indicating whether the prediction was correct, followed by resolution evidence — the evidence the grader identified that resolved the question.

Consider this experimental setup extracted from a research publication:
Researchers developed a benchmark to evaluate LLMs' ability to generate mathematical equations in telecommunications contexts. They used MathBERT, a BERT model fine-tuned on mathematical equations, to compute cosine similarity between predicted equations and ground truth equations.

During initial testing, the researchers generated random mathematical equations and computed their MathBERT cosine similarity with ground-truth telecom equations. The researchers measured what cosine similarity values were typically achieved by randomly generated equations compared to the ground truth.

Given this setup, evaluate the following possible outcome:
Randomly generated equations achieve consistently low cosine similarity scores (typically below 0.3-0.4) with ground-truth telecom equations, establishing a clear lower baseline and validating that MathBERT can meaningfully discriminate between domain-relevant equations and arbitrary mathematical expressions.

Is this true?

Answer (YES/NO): NO